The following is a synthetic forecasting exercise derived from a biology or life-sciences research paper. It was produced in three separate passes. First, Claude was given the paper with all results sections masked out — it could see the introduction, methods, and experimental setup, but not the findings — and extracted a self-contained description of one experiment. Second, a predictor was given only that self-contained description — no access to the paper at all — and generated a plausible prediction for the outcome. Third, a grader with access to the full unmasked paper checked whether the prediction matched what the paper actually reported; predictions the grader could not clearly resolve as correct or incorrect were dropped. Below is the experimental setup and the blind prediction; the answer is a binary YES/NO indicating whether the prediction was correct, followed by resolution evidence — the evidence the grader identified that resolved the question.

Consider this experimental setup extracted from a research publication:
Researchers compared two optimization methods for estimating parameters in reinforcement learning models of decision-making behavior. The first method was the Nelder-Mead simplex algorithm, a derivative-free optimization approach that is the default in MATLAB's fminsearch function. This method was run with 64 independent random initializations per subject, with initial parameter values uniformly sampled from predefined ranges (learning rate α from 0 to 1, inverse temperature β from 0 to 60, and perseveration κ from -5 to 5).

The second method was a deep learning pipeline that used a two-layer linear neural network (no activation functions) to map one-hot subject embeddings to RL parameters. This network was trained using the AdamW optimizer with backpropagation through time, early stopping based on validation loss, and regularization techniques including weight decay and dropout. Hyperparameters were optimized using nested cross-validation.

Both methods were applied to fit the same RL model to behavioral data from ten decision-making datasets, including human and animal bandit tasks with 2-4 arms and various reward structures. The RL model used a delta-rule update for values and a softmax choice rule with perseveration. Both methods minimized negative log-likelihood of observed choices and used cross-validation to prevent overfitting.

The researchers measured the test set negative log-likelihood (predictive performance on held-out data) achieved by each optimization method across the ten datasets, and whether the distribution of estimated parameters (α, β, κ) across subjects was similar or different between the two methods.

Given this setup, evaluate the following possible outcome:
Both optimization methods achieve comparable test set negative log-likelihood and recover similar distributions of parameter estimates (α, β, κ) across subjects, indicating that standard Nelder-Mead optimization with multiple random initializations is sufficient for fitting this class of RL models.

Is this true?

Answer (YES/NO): NO